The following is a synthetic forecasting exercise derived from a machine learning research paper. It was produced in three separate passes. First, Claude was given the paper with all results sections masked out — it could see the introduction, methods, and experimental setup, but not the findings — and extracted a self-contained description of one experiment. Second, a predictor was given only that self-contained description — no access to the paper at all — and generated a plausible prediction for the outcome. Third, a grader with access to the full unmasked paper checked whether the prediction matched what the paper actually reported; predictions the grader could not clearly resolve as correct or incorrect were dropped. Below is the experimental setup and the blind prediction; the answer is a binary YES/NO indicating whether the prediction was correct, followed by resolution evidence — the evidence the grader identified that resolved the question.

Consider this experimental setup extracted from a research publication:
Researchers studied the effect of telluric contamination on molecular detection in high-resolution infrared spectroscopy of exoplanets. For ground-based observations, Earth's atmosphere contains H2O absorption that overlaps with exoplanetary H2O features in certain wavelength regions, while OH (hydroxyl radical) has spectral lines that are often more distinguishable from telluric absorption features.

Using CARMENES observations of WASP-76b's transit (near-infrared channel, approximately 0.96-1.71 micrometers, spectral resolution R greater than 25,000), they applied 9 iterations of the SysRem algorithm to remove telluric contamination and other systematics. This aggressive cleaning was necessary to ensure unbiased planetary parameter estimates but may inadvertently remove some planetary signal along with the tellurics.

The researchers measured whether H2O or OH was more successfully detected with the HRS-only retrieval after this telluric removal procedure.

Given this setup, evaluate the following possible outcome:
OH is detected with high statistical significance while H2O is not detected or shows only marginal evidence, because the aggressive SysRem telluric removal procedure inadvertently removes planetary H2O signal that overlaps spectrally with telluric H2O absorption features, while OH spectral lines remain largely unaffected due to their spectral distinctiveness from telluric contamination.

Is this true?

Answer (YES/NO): YES